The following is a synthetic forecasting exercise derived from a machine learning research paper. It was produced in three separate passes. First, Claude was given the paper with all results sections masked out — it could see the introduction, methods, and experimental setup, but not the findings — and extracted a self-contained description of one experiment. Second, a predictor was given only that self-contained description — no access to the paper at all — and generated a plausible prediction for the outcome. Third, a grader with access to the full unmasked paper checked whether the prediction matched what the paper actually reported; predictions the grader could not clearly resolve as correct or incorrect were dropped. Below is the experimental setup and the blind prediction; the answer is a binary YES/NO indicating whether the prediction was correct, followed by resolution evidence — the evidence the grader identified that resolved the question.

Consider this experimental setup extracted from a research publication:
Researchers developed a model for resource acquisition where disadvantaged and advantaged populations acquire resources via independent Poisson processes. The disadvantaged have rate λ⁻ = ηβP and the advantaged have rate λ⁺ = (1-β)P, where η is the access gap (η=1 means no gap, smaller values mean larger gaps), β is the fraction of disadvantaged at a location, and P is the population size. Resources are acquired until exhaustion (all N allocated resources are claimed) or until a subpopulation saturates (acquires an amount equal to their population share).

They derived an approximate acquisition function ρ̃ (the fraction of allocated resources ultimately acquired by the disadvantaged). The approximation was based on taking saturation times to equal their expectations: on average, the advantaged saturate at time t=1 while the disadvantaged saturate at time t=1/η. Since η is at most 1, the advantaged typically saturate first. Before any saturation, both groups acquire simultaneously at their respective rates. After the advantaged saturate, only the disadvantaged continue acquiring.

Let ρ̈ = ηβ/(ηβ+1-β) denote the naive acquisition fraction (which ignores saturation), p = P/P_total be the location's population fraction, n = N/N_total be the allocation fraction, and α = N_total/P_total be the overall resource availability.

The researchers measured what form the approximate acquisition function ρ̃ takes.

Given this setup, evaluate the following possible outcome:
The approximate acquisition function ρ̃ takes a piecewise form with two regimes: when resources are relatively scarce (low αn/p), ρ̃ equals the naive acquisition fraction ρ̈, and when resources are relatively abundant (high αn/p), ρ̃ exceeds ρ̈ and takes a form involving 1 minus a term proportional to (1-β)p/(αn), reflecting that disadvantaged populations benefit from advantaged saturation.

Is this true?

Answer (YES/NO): YES